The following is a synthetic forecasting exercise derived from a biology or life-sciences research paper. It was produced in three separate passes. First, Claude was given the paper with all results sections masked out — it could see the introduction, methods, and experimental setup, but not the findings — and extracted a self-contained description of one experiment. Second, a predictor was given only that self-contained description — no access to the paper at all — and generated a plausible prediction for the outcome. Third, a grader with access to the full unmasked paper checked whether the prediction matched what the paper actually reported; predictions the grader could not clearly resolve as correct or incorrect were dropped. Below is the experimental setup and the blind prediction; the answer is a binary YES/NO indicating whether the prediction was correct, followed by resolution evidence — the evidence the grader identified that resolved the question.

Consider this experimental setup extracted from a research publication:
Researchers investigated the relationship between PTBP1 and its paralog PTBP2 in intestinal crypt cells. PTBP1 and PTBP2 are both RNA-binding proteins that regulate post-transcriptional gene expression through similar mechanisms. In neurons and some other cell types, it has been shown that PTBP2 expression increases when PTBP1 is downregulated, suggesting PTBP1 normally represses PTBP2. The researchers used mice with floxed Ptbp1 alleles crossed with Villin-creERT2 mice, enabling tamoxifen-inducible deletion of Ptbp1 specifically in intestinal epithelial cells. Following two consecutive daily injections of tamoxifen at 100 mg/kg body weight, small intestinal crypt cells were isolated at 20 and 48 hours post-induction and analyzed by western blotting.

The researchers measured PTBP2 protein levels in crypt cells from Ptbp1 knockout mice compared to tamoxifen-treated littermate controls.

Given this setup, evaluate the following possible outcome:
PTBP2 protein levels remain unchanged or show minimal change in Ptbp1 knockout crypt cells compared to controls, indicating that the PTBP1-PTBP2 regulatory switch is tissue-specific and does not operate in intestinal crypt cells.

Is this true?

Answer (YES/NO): NO